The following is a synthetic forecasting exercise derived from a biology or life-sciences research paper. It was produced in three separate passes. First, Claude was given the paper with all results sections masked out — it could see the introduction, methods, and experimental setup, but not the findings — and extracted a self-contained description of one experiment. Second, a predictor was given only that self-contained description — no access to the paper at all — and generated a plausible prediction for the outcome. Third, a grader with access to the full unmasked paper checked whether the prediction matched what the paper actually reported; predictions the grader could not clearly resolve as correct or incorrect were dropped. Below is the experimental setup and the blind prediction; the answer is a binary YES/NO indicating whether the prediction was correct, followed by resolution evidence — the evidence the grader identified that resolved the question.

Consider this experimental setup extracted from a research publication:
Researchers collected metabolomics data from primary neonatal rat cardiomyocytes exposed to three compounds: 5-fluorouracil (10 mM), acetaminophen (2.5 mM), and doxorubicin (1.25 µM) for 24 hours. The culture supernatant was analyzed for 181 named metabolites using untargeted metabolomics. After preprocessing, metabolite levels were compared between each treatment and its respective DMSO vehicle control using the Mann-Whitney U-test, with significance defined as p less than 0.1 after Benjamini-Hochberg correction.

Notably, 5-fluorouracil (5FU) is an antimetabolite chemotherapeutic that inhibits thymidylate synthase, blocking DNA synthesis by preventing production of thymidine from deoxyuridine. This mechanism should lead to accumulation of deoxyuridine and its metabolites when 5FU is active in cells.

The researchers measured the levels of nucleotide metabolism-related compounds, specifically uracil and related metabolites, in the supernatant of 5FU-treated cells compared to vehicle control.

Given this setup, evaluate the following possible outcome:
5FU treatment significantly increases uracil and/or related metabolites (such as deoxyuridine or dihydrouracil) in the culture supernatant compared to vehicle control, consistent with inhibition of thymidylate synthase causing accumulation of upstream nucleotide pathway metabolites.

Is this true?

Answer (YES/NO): YES